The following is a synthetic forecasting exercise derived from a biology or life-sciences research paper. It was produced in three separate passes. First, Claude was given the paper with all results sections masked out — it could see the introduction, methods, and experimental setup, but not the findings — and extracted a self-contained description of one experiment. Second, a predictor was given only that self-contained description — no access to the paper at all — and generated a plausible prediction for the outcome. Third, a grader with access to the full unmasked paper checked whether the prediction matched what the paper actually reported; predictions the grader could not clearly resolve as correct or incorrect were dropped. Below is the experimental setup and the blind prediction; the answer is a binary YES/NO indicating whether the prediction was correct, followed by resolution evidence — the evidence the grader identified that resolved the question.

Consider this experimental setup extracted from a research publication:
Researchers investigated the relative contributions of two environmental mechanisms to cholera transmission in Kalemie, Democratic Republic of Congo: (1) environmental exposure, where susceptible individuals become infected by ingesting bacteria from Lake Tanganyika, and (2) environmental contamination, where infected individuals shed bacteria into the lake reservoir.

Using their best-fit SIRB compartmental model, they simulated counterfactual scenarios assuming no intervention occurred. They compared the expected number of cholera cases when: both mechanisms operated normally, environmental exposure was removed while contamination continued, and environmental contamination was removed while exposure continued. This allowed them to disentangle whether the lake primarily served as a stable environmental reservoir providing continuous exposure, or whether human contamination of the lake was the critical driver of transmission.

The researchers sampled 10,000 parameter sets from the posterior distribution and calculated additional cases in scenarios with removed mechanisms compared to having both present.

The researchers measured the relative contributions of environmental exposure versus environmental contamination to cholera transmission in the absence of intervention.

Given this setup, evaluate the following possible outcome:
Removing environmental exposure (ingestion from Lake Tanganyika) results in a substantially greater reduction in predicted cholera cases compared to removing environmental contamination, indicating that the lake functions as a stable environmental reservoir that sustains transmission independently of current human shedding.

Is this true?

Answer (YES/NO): NO